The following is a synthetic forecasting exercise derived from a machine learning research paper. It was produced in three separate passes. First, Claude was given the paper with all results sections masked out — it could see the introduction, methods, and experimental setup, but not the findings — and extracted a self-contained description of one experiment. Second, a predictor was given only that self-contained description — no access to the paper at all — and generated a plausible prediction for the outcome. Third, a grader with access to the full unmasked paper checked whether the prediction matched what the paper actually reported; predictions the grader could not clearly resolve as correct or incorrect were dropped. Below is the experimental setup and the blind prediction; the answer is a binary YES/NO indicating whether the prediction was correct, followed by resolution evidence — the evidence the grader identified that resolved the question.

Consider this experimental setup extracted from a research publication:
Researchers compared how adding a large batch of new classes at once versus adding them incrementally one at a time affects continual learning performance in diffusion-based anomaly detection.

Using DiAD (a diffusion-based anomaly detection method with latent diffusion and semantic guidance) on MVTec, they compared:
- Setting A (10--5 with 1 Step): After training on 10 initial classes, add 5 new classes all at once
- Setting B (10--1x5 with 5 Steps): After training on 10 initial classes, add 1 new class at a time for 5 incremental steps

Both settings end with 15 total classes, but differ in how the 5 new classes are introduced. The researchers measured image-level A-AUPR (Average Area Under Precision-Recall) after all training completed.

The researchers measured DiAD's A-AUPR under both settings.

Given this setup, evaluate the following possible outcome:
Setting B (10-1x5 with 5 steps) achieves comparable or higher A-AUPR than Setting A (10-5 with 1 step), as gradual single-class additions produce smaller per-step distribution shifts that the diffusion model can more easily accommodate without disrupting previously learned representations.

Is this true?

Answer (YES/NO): NO